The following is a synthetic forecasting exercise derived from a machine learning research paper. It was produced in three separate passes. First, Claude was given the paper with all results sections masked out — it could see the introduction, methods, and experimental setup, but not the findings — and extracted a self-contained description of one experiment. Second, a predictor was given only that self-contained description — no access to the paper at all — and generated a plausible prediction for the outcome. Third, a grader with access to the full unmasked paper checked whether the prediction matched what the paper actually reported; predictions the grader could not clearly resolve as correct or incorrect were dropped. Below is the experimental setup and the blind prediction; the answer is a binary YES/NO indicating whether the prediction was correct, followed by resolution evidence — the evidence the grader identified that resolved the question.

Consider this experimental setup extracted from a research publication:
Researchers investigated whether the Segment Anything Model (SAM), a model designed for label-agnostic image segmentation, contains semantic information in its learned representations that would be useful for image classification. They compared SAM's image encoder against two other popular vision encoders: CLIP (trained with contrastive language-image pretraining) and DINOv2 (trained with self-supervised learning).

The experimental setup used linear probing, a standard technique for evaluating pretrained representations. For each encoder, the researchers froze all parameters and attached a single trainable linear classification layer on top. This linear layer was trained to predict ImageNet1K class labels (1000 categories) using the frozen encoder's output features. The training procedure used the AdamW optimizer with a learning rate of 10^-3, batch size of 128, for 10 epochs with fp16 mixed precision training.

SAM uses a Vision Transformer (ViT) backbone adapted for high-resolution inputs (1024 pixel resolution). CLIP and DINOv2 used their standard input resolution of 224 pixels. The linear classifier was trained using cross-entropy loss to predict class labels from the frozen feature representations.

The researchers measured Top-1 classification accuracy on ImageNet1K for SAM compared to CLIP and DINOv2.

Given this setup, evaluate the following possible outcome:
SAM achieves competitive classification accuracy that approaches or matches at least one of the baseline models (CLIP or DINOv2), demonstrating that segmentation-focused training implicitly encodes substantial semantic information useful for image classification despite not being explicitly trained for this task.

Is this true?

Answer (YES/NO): NO